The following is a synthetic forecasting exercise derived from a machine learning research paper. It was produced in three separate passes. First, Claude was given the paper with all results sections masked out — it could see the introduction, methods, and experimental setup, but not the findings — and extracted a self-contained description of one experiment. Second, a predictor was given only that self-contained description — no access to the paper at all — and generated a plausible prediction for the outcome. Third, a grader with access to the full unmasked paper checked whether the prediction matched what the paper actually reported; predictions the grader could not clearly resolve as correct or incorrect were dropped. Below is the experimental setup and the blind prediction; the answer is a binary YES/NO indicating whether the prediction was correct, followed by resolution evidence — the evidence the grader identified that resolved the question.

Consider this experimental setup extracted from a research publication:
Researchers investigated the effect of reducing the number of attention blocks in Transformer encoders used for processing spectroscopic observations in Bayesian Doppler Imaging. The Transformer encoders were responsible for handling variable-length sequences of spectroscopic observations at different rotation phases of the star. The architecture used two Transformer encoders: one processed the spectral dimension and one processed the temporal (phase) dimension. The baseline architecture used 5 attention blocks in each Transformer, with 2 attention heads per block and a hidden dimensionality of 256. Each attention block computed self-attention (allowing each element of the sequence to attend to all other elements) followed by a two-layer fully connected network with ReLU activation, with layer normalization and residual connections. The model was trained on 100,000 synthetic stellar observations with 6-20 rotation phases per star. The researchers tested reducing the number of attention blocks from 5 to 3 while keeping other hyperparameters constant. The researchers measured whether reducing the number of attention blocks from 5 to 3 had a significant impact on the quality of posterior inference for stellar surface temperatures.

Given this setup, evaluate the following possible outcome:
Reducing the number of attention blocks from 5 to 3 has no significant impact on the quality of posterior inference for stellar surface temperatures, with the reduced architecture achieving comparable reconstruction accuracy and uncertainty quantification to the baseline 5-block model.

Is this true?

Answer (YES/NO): YES